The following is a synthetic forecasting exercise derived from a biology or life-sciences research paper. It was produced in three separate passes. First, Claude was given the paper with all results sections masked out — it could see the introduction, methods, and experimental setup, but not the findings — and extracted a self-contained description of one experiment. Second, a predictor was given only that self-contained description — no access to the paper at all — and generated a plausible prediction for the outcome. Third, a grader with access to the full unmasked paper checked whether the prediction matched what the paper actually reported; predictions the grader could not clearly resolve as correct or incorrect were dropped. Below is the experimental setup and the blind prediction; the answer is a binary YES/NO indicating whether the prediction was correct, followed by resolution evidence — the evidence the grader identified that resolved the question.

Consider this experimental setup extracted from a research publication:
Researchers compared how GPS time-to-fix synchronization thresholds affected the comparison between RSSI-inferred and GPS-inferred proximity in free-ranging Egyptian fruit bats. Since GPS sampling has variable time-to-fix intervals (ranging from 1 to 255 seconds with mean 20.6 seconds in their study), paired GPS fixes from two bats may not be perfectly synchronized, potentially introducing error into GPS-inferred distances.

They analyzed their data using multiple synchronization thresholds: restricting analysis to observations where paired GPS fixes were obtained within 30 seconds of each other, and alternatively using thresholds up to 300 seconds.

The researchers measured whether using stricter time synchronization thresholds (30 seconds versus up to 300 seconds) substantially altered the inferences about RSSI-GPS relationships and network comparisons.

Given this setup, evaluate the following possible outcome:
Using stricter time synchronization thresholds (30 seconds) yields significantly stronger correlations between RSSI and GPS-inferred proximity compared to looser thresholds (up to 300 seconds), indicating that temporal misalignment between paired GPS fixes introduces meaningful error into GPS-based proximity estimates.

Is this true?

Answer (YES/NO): NO